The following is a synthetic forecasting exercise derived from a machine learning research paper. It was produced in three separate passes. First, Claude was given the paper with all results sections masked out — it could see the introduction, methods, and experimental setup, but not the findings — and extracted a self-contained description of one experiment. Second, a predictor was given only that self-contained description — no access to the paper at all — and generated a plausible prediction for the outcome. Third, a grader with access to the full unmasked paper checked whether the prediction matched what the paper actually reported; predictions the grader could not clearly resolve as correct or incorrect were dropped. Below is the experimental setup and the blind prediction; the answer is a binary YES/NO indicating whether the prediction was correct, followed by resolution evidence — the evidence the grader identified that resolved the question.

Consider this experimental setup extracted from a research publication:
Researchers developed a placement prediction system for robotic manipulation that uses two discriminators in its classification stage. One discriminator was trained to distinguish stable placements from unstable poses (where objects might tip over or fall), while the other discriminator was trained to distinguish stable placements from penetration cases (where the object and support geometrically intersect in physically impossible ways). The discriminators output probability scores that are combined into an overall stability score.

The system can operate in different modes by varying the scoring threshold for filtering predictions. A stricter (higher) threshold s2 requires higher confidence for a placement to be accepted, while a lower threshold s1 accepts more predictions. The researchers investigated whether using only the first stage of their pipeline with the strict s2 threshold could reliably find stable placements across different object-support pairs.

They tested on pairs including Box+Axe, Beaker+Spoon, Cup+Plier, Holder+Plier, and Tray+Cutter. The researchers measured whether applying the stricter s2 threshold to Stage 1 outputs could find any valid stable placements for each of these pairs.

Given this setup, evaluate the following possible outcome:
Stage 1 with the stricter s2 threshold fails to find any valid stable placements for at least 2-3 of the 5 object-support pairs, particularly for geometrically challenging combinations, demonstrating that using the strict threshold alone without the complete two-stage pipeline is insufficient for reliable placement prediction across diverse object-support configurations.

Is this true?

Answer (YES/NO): YES